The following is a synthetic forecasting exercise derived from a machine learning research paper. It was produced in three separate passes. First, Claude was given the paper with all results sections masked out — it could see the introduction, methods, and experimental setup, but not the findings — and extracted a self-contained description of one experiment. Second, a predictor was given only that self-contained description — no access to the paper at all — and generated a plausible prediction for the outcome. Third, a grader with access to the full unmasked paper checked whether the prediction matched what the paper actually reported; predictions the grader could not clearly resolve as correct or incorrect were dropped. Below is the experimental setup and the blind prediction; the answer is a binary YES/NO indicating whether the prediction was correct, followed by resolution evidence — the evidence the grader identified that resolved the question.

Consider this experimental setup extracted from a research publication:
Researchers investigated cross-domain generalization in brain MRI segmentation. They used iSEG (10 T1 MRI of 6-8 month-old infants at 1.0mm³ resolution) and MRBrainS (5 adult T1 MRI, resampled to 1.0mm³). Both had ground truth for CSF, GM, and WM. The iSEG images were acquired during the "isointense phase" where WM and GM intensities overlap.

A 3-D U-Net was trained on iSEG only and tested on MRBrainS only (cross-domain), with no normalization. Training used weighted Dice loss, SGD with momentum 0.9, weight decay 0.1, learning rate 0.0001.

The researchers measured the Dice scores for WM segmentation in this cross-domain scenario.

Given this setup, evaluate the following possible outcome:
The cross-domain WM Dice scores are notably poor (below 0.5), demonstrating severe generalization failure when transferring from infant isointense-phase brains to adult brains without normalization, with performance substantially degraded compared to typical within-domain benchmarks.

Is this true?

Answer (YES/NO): NO